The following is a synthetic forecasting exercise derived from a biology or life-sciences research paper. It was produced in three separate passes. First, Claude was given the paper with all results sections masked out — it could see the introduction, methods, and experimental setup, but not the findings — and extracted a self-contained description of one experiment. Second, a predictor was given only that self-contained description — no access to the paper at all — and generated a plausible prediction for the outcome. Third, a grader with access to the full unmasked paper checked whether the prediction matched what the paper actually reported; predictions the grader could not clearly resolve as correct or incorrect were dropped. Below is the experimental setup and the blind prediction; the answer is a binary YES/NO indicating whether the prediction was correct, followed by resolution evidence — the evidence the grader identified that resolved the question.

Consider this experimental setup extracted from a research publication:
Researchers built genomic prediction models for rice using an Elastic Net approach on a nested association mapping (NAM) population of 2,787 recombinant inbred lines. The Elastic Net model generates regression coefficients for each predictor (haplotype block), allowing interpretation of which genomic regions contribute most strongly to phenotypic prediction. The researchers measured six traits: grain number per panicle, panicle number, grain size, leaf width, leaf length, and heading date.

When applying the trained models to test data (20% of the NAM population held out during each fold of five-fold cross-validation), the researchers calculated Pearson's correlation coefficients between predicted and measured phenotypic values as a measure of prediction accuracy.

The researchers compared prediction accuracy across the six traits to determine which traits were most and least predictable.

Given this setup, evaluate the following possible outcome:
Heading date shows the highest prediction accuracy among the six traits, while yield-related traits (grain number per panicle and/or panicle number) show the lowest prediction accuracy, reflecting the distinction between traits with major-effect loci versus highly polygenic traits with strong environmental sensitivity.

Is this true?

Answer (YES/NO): NO